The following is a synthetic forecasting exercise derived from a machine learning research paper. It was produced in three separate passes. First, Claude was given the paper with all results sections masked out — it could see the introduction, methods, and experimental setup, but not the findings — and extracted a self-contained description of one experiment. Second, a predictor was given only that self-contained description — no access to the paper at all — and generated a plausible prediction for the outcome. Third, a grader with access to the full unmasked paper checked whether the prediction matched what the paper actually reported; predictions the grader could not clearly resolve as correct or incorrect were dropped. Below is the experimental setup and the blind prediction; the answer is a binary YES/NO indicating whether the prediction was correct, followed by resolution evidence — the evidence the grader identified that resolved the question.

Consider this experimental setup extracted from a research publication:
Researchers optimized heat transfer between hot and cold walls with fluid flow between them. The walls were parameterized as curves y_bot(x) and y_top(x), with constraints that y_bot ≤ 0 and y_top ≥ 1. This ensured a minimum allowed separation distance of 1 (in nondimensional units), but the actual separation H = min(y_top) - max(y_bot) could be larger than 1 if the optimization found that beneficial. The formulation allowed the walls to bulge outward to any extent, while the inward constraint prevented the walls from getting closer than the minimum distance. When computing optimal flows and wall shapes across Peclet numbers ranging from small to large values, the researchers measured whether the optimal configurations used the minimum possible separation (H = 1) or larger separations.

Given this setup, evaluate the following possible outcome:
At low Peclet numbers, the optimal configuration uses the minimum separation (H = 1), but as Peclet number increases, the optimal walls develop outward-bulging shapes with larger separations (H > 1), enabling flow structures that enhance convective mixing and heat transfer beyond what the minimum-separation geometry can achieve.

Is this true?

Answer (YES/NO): NO